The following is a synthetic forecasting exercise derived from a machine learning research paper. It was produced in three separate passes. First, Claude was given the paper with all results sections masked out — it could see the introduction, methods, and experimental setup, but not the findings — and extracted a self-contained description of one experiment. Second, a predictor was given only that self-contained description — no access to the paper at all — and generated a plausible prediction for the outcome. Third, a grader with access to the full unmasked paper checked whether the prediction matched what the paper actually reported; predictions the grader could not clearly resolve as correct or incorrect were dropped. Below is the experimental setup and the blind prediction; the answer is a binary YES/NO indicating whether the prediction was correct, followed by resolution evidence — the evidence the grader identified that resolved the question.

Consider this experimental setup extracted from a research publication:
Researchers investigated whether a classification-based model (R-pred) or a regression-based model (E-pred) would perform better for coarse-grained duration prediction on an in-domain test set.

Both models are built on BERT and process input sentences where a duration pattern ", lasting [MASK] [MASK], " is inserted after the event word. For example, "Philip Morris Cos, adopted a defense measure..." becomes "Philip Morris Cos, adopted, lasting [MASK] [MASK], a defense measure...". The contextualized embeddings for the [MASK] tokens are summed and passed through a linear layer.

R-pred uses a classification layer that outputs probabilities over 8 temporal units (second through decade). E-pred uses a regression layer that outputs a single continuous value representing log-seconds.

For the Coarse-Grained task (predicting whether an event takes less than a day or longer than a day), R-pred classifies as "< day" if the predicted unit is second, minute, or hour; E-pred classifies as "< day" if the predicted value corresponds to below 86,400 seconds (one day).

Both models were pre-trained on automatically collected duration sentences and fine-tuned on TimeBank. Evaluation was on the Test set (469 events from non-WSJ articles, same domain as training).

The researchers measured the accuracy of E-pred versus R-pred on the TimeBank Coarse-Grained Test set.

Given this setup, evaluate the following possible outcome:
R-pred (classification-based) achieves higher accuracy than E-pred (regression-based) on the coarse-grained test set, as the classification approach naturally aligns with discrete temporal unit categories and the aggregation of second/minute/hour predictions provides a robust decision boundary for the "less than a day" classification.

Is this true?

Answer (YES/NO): NO